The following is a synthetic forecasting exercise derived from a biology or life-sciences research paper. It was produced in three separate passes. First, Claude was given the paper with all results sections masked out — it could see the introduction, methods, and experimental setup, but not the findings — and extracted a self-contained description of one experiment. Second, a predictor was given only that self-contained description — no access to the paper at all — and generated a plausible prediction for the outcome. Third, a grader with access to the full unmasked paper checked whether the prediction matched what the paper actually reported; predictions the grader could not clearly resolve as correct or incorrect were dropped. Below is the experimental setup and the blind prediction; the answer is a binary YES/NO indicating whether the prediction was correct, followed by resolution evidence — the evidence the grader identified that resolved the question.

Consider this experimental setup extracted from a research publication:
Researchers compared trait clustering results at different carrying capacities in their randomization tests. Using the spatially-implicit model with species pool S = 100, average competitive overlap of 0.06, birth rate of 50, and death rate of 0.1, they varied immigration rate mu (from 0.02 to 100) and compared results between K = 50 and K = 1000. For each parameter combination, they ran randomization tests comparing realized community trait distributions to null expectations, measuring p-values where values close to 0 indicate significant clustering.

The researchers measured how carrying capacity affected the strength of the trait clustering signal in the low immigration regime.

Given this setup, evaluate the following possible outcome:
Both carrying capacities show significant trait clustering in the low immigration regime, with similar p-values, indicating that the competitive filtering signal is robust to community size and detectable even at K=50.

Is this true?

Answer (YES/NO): NO